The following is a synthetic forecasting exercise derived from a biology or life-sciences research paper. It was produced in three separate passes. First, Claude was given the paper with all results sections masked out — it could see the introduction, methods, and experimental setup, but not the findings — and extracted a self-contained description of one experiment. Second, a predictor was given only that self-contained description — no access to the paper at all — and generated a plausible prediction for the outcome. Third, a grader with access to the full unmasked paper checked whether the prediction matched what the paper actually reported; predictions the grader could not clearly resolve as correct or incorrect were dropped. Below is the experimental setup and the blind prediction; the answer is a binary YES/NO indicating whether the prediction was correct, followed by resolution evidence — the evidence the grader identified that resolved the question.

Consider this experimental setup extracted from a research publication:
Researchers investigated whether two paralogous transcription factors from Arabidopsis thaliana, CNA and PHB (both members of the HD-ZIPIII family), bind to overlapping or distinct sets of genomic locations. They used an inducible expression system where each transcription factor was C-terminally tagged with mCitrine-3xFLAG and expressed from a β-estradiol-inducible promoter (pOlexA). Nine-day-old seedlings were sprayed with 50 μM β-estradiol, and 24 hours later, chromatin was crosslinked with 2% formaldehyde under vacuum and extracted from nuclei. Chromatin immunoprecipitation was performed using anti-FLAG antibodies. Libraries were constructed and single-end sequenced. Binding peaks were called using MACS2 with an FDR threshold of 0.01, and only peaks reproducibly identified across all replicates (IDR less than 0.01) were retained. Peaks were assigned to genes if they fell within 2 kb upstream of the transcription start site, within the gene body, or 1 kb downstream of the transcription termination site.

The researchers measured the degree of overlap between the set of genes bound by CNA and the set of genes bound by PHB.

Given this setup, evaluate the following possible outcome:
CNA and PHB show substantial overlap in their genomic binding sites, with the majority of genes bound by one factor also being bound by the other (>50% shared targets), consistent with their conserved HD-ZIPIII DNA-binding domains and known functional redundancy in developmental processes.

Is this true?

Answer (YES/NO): YES